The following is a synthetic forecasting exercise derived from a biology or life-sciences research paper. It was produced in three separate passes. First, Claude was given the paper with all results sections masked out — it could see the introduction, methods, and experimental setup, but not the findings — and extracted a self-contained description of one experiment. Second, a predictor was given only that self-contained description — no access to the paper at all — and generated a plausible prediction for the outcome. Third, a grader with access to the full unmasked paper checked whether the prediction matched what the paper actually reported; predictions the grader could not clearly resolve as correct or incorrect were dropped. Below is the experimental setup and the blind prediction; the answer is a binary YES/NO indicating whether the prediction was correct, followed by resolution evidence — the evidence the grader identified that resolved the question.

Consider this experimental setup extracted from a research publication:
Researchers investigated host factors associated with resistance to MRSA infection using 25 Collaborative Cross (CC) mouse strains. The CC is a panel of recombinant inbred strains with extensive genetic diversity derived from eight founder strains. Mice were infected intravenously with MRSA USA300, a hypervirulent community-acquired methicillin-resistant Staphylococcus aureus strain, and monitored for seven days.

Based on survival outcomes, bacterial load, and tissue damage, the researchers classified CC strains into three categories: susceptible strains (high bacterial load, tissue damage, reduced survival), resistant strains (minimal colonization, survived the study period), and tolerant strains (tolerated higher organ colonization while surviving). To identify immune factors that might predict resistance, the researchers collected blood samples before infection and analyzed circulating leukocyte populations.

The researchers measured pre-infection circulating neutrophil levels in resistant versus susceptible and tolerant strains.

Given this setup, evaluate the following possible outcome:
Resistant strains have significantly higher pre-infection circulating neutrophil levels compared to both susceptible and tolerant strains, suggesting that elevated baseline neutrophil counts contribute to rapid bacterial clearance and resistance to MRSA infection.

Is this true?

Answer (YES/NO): YES